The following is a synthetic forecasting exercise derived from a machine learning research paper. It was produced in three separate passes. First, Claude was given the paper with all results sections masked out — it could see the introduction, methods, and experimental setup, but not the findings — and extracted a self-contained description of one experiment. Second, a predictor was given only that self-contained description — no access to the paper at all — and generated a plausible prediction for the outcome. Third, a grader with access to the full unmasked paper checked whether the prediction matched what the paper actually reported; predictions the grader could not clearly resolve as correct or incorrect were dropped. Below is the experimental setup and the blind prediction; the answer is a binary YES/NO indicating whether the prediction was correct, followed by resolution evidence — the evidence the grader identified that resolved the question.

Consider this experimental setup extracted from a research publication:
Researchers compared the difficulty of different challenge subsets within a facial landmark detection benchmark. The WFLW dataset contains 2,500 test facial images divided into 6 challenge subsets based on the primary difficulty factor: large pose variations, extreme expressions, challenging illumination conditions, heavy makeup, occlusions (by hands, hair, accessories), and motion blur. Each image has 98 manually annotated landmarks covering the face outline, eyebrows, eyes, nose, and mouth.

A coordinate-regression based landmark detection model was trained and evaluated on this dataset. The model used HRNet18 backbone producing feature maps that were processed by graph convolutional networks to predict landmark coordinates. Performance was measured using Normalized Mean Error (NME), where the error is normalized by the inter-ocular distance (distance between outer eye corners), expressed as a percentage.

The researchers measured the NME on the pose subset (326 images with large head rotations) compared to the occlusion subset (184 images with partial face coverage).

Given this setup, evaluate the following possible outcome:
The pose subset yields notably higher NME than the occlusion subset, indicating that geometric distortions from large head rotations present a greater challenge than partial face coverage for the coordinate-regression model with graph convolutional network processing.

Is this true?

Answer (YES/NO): YES